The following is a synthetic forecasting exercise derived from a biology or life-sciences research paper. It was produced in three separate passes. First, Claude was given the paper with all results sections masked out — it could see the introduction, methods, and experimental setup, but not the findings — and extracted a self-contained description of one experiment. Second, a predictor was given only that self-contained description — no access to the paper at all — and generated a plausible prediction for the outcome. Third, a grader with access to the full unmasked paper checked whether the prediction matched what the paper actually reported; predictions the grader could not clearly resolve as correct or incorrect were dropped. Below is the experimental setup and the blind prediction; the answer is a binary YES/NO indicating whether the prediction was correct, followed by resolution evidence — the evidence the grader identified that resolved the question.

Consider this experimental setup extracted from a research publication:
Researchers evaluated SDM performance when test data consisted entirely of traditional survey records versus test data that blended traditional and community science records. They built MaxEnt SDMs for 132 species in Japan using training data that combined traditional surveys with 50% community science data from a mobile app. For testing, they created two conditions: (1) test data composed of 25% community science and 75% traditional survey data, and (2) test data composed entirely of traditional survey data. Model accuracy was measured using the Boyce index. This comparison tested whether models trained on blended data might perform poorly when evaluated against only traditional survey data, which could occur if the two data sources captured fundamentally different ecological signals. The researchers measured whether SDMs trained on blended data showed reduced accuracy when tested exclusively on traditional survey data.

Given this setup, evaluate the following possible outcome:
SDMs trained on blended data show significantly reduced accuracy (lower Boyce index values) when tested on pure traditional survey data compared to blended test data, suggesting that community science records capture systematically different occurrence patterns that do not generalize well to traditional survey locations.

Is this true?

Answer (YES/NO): NO